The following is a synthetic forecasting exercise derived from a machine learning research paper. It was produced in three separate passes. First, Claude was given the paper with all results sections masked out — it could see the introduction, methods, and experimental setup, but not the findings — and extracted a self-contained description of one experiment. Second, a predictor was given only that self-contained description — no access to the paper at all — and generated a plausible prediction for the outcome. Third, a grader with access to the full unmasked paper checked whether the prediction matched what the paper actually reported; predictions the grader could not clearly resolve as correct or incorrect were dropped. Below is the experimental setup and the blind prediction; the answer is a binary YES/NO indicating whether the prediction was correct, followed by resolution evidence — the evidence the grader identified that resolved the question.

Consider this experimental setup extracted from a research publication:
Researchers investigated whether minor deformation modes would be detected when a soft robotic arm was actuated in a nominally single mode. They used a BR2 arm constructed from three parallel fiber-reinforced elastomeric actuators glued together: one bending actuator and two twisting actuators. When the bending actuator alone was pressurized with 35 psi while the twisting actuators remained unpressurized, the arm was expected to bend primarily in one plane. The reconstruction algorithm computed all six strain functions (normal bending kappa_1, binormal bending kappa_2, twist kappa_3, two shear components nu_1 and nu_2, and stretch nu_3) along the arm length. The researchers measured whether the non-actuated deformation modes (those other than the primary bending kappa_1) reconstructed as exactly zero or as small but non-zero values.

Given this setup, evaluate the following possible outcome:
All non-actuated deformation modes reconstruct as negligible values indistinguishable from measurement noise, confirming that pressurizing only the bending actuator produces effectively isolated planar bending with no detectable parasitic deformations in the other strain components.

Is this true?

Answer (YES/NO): NO